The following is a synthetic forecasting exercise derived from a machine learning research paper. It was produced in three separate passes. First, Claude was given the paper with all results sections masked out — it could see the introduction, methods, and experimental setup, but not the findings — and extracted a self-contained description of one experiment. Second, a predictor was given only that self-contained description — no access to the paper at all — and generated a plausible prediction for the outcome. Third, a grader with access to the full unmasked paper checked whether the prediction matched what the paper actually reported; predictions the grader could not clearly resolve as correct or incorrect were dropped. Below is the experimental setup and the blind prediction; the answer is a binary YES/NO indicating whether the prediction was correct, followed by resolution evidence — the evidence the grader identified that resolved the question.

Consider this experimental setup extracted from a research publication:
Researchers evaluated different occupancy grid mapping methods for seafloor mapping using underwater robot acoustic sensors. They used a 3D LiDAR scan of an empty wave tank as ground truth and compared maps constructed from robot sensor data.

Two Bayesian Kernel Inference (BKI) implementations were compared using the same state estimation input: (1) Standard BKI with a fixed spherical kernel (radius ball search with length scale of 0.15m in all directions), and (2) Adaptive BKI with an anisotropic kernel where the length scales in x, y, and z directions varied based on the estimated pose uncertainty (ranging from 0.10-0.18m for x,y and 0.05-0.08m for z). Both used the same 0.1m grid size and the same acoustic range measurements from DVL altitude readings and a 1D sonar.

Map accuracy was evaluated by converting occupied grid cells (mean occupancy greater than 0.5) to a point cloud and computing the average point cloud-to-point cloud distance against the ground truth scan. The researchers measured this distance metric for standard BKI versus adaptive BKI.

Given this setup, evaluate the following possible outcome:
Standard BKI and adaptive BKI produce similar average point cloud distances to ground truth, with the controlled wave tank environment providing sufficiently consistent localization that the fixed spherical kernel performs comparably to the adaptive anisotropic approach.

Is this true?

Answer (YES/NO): NO